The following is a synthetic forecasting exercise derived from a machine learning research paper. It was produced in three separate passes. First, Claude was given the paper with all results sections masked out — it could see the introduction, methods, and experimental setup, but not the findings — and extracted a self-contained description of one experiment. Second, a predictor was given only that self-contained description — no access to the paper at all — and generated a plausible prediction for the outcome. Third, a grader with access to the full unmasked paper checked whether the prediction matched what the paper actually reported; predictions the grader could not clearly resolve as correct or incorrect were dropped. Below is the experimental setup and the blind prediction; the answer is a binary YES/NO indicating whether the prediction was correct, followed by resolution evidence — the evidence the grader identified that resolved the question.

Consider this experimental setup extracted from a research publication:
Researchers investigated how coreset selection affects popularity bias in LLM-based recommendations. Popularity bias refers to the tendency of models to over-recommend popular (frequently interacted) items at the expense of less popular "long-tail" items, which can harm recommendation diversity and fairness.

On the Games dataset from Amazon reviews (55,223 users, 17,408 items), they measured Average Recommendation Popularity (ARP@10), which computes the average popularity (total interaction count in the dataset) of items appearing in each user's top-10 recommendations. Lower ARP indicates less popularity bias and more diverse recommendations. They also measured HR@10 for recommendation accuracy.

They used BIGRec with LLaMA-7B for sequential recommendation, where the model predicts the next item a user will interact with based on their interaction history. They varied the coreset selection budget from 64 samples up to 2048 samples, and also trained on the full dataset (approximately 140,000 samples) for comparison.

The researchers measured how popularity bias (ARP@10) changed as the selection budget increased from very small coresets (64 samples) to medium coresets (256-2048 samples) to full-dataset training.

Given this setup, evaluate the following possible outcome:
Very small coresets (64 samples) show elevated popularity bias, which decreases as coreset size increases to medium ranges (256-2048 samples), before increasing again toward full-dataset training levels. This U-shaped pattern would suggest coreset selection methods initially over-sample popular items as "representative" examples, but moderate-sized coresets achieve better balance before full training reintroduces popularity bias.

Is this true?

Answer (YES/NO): YES